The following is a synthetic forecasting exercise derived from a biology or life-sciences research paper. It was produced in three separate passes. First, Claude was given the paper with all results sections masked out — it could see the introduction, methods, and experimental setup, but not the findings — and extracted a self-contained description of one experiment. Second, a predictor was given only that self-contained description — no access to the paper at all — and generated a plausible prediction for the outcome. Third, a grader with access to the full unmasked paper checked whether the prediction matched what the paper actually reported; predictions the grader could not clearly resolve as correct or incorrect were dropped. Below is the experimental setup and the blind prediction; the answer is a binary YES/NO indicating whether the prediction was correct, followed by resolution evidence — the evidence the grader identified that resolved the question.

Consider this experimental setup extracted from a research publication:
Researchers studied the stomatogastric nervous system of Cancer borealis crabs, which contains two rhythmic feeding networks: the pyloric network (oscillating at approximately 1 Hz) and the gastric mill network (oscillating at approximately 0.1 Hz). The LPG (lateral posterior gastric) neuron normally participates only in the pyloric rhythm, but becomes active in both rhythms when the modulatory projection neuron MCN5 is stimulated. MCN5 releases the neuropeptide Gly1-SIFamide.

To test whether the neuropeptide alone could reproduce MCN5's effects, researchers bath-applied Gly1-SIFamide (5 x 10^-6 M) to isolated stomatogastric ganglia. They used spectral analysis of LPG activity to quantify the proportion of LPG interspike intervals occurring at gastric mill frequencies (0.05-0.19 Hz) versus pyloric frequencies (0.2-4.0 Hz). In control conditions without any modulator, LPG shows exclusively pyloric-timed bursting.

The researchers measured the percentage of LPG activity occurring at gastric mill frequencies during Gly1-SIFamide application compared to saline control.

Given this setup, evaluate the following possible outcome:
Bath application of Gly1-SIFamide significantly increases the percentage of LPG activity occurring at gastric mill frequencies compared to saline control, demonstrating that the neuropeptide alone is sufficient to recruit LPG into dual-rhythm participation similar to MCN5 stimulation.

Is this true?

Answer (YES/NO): NO